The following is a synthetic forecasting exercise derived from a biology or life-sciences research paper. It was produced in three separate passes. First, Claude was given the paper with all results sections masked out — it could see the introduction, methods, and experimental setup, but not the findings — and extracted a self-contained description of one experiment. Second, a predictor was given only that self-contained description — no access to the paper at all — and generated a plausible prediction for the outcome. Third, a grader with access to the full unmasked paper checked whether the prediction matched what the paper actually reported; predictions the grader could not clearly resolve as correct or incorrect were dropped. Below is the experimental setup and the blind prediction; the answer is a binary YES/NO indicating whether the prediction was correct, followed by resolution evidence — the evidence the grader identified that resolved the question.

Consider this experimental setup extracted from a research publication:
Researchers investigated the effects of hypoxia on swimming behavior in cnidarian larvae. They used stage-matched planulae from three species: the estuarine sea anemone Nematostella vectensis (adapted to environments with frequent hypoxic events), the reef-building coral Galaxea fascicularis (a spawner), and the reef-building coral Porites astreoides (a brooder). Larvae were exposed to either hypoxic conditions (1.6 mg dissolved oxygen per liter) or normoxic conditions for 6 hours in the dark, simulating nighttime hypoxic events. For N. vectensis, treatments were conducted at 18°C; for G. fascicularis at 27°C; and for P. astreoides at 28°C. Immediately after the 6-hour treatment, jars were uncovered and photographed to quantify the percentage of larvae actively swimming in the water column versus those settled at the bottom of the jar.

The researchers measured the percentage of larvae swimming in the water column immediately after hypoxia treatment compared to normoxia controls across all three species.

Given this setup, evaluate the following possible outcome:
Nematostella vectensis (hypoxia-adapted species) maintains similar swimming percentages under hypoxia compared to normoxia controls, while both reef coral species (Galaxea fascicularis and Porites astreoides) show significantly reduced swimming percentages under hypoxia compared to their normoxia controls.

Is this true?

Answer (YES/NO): NO